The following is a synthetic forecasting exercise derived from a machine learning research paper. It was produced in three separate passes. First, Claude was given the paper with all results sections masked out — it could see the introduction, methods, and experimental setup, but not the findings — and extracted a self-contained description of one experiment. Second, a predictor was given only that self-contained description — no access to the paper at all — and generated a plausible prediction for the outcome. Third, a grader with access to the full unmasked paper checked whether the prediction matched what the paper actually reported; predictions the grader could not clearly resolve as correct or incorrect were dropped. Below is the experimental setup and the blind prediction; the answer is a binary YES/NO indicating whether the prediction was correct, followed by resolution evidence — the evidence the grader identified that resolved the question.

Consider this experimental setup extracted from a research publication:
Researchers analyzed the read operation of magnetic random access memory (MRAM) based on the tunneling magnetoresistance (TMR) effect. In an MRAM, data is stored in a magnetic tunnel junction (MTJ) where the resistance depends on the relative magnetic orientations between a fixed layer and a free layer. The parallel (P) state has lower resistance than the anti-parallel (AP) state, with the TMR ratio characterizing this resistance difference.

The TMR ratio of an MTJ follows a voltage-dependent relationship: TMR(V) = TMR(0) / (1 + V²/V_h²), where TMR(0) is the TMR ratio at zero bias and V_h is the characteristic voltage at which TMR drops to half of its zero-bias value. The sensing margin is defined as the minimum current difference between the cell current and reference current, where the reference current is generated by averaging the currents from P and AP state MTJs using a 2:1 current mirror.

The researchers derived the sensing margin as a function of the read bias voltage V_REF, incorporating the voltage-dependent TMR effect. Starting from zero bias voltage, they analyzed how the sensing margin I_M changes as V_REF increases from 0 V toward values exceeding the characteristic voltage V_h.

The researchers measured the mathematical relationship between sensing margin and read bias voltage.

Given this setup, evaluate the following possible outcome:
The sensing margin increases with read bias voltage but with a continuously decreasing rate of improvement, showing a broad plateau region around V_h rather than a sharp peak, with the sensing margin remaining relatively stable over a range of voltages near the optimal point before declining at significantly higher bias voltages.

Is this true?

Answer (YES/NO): NO